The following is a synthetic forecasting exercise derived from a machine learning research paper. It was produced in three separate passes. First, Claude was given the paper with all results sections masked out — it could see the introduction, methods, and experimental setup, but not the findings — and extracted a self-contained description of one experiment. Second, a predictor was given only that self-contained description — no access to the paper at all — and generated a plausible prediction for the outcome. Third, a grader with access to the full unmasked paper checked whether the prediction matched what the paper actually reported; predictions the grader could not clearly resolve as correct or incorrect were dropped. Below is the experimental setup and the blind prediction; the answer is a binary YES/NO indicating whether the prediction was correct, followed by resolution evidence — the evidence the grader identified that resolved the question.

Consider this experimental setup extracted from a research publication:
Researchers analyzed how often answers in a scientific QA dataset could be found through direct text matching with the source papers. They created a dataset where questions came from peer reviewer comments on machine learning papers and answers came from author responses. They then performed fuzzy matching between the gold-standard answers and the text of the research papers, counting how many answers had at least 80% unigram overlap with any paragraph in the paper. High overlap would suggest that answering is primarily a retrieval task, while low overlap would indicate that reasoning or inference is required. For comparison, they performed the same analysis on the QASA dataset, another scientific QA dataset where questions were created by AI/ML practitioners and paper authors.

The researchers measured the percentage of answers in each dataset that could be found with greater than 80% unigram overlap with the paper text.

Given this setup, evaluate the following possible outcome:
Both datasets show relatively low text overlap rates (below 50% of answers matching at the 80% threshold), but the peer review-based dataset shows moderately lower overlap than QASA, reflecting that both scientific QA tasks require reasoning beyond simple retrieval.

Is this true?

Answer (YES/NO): NO